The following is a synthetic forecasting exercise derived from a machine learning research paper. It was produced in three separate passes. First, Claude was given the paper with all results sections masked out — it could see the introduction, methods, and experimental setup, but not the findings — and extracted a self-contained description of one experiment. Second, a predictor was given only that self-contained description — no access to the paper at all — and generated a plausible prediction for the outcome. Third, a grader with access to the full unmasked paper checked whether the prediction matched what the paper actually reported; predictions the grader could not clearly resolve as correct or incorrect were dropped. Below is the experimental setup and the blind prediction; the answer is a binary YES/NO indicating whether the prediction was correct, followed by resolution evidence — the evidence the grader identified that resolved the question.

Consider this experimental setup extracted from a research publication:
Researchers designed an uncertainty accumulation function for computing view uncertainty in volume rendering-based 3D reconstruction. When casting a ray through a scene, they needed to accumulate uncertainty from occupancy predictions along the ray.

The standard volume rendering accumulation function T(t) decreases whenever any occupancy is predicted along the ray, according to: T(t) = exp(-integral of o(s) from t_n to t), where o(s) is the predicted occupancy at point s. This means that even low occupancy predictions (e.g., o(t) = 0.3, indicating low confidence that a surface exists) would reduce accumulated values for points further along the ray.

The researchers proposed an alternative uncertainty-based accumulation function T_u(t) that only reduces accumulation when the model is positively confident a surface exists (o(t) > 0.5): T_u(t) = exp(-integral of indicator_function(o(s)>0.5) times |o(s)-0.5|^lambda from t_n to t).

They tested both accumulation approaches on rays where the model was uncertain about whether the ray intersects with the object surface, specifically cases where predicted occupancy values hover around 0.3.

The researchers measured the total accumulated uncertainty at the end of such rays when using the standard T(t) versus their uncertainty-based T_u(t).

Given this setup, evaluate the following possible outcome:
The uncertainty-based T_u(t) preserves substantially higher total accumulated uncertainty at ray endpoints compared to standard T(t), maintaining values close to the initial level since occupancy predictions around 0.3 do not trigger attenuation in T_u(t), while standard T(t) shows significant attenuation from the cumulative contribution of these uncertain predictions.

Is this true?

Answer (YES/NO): YES